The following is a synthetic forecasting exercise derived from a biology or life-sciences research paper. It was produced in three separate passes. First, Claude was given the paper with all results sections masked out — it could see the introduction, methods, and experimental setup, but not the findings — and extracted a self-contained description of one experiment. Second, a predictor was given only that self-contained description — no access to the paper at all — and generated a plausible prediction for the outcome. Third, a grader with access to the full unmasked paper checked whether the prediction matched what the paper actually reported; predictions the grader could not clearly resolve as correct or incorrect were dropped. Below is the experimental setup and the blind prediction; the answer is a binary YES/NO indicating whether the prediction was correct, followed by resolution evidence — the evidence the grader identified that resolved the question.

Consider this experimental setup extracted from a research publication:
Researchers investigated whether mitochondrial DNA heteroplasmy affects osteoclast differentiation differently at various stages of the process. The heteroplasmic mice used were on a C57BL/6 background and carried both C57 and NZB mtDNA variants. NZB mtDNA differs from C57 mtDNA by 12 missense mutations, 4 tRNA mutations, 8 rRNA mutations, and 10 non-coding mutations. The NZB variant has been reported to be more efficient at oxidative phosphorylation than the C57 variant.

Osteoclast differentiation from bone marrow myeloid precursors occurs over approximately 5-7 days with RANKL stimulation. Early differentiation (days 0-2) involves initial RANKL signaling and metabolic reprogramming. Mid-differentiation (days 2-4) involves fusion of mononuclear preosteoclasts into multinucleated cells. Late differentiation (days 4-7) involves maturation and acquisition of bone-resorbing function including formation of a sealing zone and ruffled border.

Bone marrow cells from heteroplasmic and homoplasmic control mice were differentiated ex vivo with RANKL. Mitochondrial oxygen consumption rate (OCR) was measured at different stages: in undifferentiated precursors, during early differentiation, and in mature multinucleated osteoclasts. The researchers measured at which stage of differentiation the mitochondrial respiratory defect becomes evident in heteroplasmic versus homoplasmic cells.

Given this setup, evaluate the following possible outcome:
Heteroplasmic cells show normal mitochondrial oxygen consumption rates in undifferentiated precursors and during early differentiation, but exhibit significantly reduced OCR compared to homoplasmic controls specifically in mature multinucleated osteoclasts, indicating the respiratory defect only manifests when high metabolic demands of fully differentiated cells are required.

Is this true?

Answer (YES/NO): NO